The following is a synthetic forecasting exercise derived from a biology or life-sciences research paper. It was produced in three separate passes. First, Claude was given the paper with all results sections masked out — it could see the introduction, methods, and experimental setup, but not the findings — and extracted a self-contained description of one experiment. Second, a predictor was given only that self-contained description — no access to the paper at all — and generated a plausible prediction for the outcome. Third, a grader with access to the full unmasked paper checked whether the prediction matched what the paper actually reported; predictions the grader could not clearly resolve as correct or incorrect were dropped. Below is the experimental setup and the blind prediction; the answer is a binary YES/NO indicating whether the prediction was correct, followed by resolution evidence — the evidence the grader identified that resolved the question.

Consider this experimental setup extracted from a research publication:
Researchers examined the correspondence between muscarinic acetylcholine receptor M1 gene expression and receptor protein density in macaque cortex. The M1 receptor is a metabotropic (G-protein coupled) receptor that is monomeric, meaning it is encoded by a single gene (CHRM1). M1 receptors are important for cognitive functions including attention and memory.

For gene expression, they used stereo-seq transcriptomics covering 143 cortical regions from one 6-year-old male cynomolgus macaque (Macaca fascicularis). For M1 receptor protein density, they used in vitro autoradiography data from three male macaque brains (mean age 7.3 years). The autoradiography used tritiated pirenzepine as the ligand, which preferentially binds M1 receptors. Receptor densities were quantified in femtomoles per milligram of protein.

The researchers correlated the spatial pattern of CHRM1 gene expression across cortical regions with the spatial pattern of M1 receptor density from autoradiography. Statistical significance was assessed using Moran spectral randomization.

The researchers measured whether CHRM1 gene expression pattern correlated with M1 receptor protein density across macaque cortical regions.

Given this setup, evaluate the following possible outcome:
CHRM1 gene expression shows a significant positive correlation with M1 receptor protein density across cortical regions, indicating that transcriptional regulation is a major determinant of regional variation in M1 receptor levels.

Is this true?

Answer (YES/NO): NO